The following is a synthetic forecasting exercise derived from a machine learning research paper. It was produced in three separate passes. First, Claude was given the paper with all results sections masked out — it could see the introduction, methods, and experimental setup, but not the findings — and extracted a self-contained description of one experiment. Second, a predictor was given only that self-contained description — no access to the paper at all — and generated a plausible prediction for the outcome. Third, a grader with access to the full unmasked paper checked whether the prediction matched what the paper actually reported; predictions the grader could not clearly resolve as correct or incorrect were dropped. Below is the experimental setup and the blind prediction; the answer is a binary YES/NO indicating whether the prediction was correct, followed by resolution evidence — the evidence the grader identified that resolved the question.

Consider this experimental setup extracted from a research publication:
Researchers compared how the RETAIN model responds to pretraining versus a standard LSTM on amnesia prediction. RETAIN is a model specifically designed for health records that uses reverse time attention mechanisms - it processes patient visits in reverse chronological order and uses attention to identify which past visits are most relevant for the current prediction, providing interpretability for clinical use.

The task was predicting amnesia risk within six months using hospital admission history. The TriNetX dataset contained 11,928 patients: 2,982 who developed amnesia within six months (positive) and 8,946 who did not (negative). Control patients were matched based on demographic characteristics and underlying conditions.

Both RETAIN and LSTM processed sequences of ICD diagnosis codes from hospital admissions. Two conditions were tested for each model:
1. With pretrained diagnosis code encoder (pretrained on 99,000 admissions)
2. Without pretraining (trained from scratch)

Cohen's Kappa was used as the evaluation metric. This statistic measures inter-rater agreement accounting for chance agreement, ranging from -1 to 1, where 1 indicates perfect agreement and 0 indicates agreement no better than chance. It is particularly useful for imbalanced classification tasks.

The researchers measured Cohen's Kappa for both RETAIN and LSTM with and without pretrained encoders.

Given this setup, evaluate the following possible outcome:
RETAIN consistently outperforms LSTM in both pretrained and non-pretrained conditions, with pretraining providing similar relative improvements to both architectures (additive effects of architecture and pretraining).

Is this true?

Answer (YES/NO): NO